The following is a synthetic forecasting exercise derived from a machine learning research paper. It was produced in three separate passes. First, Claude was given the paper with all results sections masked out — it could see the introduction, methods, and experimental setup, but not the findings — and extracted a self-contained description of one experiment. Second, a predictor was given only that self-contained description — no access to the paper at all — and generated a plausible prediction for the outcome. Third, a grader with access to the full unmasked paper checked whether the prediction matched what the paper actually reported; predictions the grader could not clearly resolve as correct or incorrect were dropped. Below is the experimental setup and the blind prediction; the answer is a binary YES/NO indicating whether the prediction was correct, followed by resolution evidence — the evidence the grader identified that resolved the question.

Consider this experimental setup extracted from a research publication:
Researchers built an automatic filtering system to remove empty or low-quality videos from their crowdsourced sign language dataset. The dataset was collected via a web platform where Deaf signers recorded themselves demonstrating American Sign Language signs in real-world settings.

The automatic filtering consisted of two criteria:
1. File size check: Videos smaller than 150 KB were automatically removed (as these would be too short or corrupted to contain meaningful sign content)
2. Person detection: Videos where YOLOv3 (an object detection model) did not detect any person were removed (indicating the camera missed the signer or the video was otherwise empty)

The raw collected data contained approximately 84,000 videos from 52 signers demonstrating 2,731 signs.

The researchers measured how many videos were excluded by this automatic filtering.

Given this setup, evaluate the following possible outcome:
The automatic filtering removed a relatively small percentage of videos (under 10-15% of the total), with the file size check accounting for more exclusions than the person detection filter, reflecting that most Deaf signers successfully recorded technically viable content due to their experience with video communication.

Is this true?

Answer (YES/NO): NO